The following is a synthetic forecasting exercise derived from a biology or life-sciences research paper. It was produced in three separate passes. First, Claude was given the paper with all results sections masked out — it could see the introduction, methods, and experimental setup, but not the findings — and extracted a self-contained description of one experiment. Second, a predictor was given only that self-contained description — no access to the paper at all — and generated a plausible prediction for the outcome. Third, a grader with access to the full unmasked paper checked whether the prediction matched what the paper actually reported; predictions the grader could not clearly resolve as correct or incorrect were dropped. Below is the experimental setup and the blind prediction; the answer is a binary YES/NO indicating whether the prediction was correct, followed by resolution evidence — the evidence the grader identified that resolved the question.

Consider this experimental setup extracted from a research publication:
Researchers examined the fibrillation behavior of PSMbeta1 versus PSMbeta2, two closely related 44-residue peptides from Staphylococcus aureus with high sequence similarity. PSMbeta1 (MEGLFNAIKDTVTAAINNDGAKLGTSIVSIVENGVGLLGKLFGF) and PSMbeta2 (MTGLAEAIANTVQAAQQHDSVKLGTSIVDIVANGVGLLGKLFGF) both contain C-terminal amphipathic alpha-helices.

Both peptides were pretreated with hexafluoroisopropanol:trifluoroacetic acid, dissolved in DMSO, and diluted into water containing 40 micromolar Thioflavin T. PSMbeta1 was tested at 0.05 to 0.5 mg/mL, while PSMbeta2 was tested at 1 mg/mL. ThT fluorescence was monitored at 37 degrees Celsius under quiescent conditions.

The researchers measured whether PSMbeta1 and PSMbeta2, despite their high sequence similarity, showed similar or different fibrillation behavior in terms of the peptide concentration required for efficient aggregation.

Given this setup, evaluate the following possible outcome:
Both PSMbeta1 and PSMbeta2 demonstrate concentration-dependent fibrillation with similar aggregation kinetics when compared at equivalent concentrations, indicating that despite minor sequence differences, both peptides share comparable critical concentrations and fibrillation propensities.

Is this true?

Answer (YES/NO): NO